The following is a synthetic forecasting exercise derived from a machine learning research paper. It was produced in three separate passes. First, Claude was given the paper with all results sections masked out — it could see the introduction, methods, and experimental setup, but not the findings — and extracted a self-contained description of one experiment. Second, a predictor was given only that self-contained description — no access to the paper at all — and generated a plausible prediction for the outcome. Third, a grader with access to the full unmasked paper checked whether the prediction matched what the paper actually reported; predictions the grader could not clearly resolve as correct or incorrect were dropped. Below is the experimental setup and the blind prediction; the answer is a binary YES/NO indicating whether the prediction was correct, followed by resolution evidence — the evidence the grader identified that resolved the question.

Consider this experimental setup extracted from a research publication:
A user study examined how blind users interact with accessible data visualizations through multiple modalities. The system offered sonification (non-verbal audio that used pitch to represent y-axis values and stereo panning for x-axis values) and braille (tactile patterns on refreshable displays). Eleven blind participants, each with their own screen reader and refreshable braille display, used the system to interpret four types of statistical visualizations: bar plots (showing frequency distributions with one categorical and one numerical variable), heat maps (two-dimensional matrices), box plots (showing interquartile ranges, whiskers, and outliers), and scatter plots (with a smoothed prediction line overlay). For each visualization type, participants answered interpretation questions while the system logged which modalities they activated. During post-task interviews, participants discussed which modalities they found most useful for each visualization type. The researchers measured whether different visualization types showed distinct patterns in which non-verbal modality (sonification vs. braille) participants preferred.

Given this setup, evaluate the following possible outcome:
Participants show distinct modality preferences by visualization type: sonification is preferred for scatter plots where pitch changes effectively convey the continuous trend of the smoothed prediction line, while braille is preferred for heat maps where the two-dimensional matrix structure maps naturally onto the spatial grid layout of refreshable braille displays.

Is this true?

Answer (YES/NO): YES